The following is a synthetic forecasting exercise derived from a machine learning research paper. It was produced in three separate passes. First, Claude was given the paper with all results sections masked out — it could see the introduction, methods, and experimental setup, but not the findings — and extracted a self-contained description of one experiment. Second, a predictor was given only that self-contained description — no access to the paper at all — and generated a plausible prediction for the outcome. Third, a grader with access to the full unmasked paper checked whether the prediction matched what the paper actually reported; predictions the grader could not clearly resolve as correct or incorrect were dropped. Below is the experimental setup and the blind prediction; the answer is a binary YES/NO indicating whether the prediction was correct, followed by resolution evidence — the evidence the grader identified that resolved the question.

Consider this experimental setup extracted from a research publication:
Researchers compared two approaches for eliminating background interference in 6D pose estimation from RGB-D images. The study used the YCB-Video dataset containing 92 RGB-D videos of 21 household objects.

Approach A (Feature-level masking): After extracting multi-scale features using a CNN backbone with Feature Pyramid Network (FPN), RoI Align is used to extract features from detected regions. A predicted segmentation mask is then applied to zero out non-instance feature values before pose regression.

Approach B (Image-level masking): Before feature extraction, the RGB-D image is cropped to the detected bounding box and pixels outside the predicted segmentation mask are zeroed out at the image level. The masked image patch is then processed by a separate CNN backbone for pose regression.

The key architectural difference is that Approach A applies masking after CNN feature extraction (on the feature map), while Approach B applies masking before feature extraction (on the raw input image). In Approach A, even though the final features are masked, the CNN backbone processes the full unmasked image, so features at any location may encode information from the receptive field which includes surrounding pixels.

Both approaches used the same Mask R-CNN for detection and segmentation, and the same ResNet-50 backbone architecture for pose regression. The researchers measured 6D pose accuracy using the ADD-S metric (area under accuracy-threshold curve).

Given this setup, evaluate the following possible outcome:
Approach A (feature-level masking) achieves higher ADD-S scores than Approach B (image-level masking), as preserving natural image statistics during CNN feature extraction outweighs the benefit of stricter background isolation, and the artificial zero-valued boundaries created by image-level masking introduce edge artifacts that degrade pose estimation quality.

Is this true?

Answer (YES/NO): NO